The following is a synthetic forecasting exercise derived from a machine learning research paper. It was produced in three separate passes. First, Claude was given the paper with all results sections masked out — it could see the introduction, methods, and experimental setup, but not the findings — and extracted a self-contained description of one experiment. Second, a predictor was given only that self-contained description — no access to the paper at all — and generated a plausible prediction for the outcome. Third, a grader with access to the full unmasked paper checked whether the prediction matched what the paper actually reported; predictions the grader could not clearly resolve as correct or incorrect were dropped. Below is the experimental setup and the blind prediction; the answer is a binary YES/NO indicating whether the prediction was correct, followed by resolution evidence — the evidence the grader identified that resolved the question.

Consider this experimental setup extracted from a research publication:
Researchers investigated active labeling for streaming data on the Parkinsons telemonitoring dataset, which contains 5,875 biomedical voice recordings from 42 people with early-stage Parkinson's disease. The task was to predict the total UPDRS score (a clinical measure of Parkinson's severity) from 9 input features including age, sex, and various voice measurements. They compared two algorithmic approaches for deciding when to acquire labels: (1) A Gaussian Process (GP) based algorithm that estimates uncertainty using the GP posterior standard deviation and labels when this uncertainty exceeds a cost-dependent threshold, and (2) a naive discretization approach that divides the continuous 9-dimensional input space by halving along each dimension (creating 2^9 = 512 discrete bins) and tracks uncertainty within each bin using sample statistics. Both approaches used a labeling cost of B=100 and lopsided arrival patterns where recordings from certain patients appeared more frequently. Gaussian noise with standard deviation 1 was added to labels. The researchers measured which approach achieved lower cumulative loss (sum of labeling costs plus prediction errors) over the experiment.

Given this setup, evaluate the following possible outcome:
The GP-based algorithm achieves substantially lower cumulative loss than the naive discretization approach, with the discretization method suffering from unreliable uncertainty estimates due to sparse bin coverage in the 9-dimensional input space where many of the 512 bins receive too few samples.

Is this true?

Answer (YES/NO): NO